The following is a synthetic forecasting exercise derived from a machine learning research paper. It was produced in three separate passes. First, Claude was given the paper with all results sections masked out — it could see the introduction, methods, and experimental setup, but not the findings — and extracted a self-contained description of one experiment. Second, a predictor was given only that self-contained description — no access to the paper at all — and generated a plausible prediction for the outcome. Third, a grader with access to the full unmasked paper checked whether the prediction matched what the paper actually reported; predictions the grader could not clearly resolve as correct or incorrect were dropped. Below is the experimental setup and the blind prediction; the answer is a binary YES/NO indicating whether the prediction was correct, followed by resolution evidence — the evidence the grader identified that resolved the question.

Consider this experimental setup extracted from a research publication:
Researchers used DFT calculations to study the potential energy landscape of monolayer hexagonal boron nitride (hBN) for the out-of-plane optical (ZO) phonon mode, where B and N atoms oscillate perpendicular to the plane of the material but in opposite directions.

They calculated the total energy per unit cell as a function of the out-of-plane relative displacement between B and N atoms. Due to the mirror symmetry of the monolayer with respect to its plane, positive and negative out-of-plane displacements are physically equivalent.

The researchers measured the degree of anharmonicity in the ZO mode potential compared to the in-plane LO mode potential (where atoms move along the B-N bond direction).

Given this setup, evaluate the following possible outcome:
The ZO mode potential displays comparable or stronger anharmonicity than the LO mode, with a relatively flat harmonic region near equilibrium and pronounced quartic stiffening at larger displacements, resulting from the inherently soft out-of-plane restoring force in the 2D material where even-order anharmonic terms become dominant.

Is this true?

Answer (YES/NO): NO